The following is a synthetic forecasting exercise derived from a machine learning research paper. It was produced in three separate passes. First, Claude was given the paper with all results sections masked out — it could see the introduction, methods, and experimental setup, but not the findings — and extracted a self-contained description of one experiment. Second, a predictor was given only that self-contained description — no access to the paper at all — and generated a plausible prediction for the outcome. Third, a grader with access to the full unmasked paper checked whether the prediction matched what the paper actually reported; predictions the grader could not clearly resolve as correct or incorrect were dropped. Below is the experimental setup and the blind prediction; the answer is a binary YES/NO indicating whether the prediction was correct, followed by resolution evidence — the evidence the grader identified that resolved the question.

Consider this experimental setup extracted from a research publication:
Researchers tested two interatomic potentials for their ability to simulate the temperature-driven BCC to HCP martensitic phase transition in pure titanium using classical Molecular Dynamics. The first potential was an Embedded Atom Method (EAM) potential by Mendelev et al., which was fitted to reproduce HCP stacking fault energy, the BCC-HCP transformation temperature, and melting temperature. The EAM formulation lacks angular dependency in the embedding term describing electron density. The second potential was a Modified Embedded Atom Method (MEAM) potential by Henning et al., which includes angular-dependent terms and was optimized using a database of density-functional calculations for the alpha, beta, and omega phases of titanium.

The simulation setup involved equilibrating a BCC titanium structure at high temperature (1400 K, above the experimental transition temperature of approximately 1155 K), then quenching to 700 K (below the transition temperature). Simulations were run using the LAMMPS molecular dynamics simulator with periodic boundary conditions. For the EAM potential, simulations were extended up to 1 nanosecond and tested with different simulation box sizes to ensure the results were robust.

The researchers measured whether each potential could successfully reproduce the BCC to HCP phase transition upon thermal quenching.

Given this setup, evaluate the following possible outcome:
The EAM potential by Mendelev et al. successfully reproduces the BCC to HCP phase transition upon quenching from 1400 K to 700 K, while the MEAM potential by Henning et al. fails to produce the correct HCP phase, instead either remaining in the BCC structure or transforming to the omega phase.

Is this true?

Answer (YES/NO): NO